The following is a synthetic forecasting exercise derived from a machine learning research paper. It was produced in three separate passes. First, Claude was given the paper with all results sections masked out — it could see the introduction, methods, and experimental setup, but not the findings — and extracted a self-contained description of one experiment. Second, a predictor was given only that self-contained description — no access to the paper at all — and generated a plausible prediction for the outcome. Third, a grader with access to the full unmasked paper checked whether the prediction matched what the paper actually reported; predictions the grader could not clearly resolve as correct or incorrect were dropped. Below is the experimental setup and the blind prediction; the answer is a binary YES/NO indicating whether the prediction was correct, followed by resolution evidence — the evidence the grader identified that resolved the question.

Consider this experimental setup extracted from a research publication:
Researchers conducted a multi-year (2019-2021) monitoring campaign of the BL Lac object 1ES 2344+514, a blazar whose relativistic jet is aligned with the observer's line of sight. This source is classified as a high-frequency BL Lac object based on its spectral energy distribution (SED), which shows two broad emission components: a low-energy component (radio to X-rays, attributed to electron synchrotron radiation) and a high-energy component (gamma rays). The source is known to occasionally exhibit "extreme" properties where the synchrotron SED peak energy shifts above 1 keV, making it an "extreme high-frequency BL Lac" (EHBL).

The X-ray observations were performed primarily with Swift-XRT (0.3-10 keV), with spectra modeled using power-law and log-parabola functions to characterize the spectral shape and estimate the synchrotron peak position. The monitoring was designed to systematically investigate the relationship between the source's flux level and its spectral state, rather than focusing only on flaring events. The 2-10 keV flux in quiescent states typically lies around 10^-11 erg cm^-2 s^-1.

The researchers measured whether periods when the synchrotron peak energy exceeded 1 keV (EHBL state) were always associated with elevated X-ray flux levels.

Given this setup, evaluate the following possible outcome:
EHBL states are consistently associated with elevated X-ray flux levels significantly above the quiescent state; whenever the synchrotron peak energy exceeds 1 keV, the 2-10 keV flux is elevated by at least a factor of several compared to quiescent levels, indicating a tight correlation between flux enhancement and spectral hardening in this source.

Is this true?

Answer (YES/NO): NO